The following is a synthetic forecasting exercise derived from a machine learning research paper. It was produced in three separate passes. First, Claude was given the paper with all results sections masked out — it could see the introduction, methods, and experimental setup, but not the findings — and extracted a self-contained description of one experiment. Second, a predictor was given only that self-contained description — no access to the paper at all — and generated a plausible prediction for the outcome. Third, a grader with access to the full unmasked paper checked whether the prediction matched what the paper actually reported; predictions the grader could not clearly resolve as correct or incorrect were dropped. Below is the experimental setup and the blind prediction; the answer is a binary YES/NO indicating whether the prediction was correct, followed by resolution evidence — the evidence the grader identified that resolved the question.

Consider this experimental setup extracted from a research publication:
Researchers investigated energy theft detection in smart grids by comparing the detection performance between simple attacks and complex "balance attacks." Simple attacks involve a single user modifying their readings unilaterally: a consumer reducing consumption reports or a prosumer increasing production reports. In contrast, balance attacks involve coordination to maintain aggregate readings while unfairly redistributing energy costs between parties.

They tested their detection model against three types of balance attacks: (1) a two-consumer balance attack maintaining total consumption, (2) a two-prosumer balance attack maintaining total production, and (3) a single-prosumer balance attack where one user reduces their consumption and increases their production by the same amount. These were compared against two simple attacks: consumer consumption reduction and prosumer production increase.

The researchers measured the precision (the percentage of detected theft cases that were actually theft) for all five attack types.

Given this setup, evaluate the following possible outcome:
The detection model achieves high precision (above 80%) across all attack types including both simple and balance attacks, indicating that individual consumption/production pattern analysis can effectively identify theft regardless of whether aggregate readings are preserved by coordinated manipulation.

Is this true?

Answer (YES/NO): YES